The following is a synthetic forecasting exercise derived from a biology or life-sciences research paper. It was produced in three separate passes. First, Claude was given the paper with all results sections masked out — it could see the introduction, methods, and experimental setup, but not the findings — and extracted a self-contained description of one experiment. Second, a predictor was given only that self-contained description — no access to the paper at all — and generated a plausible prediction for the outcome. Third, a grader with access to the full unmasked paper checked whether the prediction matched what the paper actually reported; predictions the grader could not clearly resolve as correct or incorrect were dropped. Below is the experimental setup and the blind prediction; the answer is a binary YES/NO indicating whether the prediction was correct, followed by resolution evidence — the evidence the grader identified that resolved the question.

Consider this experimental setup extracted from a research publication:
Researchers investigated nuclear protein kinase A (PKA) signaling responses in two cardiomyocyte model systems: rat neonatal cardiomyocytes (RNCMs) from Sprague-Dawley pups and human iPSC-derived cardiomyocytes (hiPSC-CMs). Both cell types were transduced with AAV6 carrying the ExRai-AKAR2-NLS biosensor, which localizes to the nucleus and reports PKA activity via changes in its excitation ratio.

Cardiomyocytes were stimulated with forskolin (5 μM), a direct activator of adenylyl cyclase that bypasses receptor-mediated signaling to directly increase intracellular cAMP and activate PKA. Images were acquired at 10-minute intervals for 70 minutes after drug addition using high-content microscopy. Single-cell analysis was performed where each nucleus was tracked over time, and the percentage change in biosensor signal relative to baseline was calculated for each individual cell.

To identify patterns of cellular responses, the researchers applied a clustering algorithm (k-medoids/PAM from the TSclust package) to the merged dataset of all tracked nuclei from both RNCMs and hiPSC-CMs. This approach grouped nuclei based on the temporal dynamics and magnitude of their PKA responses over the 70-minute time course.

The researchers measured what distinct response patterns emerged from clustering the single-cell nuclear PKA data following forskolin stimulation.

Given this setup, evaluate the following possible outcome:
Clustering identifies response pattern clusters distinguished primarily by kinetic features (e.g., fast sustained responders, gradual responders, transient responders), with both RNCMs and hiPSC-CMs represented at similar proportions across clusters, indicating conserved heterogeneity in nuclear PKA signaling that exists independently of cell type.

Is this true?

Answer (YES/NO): YES